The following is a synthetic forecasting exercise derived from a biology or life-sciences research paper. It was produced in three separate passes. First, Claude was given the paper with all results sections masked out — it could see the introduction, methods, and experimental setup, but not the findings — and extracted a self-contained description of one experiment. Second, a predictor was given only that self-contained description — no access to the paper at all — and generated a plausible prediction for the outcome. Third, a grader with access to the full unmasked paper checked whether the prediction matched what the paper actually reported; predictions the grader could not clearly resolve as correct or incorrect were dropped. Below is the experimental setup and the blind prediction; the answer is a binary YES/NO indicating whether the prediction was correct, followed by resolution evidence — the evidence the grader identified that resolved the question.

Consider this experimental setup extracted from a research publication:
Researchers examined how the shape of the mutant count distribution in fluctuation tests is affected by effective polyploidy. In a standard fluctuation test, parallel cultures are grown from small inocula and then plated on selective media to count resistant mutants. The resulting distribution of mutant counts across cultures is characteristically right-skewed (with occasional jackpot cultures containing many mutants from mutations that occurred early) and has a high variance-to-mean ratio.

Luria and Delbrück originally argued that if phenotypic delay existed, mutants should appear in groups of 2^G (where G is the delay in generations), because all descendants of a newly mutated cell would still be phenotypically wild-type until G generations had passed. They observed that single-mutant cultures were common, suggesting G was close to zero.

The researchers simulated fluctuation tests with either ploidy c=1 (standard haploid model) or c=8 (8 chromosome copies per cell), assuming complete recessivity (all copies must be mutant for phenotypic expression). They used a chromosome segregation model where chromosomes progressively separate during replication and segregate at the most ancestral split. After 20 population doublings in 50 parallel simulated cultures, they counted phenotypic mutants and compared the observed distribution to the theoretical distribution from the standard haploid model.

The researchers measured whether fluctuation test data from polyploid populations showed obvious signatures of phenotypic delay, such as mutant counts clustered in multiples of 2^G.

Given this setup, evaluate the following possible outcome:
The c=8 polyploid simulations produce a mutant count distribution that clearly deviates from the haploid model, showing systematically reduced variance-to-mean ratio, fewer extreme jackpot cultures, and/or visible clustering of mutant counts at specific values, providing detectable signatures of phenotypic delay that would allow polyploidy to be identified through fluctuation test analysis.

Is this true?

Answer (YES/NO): NO